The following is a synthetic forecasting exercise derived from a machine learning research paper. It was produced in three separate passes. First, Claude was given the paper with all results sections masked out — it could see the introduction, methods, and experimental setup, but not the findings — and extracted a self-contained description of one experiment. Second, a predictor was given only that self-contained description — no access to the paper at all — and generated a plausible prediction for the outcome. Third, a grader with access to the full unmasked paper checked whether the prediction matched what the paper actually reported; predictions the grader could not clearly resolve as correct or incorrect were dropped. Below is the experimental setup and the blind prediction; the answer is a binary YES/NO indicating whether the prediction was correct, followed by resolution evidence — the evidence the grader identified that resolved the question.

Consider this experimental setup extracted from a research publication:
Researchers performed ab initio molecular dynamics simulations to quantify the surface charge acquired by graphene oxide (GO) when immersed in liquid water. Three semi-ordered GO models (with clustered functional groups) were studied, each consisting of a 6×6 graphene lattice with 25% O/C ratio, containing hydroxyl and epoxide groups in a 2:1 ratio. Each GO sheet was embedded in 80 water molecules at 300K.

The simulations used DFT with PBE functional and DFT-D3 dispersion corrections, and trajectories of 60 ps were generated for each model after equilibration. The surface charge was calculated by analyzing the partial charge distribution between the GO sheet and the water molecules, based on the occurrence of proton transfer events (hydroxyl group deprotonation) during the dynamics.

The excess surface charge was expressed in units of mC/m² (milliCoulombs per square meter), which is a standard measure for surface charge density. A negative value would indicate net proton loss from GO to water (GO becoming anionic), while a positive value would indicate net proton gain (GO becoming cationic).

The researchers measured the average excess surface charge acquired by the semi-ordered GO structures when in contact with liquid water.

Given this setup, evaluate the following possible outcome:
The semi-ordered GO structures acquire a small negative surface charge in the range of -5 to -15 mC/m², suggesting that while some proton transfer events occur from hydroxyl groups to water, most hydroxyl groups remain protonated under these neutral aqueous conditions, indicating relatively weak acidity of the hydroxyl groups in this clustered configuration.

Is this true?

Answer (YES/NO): YES